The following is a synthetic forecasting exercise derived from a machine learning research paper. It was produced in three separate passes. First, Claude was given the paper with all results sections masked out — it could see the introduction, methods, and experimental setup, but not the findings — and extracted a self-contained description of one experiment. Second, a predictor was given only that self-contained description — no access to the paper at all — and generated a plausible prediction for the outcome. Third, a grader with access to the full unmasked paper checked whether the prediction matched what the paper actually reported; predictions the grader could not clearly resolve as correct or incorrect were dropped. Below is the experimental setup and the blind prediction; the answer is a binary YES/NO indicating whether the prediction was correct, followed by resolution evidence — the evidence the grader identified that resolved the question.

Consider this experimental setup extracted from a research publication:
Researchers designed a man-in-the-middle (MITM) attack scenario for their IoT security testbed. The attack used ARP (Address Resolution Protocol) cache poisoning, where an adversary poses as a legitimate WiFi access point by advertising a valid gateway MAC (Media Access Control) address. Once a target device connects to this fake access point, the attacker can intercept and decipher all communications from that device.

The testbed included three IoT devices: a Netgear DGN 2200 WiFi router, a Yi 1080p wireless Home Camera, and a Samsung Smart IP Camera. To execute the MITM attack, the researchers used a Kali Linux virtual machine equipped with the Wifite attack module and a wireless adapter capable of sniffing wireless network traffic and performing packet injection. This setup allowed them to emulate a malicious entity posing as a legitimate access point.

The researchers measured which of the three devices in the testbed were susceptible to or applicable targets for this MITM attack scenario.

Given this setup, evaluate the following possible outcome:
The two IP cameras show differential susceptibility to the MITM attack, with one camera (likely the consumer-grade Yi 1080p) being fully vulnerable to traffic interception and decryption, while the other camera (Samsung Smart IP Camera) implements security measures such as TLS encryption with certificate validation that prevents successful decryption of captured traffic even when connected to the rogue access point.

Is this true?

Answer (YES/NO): NO